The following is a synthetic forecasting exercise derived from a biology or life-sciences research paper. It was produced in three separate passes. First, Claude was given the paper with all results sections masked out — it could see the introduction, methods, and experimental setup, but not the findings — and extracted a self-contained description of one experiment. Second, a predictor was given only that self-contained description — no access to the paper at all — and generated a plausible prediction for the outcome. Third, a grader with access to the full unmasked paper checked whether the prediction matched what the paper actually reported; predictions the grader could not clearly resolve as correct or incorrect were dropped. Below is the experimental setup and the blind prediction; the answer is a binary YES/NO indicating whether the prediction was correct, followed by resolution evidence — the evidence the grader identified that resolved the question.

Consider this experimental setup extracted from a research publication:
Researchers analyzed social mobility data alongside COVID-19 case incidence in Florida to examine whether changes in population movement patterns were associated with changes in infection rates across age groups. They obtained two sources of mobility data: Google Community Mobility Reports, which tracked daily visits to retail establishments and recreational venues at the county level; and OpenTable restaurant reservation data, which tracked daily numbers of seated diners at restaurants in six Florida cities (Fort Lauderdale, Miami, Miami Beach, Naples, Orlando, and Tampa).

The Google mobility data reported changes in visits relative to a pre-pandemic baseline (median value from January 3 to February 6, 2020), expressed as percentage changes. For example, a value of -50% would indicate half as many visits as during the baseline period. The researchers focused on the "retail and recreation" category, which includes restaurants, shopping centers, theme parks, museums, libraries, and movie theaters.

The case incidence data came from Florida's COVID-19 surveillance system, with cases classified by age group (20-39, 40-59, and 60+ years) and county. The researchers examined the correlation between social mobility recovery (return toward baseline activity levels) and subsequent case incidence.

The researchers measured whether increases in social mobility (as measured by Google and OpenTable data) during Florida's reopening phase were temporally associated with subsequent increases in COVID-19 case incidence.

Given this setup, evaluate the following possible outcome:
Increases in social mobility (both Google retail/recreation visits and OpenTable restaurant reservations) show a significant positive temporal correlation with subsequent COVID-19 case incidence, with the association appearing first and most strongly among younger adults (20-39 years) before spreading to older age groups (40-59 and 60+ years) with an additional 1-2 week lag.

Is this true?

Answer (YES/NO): NO